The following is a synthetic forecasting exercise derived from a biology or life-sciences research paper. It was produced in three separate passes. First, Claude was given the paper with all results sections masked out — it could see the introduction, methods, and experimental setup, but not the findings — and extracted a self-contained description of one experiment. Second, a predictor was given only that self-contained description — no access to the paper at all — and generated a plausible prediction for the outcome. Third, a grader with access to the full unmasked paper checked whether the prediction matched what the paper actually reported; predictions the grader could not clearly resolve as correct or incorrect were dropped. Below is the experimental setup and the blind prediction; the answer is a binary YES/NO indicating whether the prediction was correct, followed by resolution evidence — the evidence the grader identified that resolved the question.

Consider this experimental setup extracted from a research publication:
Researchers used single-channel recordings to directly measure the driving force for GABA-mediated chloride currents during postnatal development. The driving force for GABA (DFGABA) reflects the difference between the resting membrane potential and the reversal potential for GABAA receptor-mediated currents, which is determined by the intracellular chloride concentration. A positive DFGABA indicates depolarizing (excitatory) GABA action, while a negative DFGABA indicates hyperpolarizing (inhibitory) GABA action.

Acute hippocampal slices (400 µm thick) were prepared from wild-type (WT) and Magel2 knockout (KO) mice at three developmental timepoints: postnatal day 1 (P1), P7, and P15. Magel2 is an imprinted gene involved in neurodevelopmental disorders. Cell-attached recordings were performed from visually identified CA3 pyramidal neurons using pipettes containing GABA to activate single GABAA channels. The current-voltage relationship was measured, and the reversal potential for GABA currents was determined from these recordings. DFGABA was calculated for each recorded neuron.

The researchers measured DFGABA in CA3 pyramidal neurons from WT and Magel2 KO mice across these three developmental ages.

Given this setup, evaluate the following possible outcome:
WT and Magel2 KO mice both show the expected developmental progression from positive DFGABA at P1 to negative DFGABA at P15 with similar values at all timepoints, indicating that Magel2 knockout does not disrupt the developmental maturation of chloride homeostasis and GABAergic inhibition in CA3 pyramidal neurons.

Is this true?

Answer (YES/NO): NO